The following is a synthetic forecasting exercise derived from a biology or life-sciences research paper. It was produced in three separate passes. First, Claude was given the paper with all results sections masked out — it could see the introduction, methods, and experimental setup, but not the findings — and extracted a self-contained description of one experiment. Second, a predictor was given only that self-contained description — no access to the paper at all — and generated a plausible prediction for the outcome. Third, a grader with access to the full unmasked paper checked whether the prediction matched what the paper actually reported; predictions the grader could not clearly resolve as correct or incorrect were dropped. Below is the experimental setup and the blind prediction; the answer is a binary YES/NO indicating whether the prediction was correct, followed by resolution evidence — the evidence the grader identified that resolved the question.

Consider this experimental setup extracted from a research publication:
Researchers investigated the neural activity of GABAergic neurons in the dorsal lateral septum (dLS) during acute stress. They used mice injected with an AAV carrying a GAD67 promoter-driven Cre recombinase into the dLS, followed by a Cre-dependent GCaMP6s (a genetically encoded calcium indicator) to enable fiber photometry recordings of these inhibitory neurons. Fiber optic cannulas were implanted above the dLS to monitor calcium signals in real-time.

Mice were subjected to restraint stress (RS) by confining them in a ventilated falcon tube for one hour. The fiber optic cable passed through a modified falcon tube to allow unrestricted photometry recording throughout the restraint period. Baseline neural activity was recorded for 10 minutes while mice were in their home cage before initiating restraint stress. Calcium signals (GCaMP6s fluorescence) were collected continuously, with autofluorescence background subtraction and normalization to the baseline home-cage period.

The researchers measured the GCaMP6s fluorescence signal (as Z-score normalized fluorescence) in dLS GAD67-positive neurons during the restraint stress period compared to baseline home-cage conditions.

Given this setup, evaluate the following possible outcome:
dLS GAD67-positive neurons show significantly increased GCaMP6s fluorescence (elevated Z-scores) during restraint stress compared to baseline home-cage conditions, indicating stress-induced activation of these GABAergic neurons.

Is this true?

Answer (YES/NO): YES